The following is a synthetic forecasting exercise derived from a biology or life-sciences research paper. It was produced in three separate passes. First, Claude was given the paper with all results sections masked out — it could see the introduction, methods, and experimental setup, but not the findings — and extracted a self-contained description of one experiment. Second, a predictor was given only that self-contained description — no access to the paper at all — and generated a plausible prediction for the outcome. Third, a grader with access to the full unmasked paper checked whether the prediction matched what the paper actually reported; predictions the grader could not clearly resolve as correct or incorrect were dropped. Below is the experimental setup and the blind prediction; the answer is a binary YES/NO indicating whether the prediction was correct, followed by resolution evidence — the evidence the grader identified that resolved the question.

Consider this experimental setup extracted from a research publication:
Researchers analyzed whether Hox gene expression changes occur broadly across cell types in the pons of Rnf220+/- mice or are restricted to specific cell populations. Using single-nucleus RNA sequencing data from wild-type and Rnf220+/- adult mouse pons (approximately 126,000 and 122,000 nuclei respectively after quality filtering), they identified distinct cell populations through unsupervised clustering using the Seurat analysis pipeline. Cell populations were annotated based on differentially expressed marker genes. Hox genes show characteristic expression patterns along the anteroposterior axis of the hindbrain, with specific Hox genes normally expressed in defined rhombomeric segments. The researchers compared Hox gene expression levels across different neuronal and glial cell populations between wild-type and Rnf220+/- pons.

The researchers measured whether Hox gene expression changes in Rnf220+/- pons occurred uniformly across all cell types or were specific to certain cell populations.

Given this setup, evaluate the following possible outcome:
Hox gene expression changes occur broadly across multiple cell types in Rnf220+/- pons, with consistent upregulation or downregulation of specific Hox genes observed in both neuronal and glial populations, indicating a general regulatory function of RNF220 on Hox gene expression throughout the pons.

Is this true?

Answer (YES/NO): NO